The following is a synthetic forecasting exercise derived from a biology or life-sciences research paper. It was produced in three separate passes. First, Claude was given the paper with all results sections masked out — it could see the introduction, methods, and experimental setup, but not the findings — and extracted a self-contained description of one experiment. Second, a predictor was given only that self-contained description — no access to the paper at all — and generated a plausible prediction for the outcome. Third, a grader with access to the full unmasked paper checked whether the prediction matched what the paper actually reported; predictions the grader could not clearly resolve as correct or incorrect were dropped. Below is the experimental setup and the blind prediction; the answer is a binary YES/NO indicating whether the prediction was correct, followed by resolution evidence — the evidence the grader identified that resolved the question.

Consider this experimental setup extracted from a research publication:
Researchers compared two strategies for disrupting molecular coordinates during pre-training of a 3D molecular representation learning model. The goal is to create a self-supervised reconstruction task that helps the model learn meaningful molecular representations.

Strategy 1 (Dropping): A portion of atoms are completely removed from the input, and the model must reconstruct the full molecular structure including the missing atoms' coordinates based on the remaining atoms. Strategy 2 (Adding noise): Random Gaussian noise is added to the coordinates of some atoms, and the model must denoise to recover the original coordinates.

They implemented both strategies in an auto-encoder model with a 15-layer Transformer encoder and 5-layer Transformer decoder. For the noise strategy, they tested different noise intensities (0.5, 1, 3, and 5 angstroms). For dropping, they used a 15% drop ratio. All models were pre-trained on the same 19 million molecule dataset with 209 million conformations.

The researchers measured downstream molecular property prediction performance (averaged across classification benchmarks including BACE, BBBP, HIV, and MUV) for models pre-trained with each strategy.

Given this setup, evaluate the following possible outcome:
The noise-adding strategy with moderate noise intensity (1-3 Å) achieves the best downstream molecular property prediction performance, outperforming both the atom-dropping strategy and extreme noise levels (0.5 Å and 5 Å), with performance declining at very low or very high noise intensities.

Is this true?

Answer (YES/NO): NO